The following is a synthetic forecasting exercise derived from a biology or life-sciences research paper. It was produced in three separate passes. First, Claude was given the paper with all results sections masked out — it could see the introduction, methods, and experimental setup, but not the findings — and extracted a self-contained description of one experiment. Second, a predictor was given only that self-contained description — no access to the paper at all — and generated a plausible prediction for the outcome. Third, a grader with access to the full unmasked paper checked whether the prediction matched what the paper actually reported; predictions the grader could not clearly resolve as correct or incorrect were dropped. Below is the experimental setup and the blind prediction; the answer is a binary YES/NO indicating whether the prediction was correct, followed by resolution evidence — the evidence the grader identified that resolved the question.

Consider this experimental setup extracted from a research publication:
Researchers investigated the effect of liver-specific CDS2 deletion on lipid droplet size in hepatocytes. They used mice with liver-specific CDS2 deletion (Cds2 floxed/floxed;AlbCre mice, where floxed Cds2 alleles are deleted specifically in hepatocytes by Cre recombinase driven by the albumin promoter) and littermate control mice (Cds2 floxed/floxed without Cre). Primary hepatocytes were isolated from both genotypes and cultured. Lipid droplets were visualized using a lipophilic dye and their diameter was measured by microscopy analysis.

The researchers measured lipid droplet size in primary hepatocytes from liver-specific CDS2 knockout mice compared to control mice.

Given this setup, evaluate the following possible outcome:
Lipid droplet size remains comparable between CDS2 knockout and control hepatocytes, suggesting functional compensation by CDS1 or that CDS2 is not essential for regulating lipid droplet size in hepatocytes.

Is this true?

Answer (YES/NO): NO